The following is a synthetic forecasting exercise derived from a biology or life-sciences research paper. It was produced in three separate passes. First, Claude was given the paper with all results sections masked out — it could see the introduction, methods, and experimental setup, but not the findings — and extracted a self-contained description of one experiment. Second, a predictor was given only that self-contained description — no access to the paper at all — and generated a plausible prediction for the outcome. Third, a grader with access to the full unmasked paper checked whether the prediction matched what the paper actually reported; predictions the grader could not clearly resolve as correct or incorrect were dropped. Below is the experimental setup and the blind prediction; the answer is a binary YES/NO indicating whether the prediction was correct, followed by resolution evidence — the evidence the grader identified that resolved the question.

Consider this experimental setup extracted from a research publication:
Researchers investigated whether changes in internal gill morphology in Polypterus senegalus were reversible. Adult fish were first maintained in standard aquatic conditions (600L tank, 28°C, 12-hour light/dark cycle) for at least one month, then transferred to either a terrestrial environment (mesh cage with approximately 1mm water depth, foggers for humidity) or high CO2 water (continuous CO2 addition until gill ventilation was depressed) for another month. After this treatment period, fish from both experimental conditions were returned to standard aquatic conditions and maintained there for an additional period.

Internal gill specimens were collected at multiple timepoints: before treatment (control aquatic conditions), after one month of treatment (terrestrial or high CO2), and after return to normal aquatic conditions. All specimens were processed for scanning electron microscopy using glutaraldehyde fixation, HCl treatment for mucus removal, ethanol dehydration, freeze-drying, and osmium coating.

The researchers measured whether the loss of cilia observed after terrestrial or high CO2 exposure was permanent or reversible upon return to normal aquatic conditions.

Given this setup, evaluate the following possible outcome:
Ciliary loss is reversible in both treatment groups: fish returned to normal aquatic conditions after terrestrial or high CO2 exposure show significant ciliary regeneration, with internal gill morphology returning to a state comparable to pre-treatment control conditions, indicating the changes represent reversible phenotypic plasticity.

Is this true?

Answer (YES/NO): YES